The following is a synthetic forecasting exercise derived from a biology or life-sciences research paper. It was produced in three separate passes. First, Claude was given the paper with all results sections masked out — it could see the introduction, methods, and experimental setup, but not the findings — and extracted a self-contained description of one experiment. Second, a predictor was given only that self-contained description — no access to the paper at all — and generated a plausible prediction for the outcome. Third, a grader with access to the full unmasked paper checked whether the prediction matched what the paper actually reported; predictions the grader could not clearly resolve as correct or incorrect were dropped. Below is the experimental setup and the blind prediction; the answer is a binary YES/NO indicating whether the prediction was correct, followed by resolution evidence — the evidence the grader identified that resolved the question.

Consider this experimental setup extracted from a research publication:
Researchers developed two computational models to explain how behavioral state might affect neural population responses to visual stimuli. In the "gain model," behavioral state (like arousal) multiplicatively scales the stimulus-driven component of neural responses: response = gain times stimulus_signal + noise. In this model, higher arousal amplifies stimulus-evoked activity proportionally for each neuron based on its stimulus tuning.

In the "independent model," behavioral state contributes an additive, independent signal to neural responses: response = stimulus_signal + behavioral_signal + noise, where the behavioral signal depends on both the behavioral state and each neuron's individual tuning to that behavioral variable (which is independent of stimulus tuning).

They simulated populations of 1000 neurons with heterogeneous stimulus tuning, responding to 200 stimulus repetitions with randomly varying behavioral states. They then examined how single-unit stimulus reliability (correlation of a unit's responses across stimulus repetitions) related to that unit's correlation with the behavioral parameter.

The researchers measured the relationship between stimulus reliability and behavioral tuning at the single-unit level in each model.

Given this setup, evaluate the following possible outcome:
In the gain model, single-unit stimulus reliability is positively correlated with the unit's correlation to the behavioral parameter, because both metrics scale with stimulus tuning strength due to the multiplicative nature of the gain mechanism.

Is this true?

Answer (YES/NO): YES